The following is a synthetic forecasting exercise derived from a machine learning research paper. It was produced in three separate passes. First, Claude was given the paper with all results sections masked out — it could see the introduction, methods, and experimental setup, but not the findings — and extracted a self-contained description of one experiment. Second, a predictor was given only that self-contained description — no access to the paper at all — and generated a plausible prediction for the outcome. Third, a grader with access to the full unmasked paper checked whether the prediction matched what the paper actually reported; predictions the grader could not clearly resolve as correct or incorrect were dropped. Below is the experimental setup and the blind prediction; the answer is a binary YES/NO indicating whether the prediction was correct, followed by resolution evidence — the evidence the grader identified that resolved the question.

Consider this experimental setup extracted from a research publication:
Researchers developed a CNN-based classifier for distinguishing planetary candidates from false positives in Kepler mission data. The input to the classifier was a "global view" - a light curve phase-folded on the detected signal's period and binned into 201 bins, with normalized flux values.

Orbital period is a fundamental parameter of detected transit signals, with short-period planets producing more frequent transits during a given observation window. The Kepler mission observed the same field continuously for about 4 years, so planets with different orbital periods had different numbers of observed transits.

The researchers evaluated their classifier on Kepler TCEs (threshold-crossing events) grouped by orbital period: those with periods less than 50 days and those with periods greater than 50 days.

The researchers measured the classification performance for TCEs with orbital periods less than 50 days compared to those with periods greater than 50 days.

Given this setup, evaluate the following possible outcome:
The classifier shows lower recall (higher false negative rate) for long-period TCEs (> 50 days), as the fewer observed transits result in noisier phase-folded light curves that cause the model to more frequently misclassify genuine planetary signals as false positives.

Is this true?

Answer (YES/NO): YES